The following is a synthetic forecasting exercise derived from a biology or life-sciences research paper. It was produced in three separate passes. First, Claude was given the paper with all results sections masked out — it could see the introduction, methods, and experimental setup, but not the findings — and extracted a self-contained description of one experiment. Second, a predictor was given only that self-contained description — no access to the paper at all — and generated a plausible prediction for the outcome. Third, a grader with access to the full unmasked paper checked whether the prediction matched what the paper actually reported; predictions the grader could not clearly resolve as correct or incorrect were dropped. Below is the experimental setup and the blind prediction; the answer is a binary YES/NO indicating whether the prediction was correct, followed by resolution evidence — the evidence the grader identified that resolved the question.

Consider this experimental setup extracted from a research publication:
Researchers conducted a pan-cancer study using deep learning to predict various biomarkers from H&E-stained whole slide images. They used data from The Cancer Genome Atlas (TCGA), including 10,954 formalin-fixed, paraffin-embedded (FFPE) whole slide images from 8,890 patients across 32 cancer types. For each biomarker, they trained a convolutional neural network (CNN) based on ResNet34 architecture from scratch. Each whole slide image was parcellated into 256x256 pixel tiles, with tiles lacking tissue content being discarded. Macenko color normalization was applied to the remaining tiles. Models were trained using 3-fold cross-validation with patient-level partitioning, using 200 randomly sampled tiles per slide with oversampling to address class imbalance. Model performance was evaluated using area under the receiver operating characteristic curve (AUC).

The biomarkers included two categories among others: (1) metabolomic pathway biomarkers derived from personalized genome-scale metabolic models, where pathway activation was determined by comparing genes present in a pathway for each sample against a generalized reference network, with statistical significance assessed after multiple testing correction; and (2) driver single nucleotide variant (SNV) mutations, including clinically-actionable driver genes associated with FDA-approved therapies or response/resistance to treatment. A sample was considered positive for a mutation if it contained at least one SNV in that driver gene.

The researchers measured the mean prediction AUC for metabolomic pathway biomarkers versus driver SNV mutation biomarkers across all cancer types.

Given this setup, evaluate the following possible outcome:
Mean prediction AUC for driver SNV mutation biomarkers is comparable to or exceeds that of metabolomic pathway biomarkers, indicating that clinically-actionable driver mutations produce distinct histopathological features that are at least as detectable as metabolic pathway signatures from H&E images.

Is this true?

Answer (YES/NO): YES